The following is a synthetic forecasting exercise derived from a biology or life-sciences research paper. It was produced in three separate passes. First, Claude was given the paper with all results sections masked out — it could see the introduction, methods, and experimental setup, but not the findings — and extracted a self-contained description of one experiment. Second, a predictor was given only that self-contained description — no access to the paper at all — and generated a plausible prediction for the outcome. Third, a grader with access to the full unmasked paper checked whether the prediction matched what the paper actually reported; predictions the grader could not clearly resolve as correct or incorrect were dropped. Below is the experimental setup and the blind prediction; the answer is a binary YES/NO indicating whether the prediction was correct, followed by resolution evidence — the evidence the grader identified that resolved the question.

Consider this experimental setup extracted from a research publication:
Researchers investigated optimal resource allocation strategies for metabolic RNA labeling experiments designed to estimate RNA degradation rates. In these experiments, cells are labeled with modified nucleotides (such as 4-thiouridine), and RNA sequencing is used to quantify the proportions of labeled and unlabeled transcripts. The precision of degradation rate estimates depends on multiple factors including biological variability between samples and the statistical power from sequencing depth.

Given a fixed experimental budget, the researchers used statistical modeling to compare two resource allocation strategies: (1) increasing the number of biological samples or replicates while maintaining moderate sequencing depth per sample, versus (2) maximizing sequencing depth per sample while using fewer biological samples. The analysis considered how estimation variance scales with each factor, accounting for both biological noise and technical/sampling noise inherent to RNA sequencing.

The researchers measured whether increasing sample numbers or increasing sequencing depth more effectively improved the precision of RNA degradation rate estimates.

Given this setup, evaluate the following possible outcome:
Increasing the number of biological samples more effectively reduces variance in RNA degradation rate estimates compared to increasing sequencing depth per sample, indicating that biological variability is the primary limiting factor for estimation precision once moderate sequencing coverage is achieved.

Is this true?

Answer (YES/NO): YES